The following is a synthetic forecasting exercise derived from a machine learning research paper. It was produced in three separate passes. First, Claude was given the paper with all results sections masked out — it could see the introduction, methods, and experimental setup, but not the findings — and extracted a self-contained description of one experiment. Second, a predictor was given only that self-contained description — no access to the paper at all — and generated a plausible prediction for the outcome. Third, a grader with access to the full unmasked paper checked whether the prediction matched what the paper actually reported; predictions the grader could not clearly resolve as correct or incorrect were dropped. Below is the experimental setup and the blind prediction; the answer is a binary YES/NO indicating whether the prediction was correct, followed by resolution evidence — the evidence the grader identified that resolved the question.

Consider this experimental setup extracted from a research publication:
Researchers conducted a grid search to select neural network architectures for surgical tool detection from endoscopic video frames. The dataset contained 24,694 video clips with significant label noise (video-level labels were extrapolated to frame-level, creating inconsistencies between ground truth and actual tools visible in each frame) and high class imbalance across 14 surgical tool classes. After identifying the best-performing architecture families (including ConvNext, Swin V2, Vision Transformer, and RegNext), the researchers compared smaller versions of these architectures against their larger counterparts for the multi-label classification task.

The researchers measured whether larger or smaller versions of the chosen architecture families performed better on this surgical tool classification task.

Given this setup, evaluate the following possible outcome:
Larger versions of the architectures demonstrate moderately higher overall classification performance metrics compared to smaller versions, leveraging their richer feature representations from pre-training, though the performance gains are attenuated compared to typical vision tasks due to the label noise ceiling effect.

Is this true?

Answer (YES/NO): NO